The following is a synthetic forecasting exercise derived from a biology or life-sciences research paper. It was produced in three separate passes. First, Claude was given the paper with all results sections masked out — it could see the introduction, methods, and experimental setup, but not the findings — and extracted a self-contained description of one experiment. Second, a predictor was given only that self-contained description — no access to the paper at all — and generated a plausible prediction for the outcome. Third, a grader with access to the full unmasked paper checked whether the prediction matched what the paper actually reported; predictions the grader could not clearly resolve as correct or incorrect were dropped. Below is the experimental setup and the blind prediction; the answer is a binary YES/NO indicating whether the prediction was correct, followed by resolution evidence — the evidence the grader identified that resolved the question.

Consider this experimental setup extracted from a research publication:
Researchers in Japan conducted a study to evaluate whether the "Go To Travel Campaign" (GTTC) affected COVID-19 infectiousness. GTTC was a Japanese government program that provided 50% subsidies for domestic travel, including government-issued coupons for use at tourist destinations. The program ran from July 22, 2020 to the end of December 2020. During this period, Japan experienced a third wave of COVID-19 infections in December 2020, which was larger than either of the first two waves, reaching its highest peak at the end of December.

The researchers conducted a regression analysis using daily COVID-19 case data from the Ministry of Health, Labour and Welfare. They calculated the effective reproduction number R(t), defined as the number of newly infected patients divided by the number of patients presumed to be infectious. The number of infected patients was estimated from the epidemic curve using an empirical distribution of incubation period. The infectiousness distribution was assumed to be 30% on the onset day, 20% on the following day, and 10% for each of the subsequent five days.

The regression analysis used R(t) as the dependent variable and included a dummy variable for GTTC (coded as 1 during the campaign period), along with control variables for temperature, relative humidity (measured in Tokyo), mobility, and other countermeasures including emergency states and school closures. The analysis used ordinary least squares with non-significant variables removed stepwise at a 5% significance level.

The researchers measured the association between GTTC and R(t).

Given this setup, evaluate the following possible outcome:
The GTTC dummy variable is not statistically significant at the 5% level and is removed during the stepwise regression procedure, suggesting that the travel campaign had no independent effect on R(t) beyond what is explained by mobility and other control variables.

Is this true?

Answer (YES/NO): NO